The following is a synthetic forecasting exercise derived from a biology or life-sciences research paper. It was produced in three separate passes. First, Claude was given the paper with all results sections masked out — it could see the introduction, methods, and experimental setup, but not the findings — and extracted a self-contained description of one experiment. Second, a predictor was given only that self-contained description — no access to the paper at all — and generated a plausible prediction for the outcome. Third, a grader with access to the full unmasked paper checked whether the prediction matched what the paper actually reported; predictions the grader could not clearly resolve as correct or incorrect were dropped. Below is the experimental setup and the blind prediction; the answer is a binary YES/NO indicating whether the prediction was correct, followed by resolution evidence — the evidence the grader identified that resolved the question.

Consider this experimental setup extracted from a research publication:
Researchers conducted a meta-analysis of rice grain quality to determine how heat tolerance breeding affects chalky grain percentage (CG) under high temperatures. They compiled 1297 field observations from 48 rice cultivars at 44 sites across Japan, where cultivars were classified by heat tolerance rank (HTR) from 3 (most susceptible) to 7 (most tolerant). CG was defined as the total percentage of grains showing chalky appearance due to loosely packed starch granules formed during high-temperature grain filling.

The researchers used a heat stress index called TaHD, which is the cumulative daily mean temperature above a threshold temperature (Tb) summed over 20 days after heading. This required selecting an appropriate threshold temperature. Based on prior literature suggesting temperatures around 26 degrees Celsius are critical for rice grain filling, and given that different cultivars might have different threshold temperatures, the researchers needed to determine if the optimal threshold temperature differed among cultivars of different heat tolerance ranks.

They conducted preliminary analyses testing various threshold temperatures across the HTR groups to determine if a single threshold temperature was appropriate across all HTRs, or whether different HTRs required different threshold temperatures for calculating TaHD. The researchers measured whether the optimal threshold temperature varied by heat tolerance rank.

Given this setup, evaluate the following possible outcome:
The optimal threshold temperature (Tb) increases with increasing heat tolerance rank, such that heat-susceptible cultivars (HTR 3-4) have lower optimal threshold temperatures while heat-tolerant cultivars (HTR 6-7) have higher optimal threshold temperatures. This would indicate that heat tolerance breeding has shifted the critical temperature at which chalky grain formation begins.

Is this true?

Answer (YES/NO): NO